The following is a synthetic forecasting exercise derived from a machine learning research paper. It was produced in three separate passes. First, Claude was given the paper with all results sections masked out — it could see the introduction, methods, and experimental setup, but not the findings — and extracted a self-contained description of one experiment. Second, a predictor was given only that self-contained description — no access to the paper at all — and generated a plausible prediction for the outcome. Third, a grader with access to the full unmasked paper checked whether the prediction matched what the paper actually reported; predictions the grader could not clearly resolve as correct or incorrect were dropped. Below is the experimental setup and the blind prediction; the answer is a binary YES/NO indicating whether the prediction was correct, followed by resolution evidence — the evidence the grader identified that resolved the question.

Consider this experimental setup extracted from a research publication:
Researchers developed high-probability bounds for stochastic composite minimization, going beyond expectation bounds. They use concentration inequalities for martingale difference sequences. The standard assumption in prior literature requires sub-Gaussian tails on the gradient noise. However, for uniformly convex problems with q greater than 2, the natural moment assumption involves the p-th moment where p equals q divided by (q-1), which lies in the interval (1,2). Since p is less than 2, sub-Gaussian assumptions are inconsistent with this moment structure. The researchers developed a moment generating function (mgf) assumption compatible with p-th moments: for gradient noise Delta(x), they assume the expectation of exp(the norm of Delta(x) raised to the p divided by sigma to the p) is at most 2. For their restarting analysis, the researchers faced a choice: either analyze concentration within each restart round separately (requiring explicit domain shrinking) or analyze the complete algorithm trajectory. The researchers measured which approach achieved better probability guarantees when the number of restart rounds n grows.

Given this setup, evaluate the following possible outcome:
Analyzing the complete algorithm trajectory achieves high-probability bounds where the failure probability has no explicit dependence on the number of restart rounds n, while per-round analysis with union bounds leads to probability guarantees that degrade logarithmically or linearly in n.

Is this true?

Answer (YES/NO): YES